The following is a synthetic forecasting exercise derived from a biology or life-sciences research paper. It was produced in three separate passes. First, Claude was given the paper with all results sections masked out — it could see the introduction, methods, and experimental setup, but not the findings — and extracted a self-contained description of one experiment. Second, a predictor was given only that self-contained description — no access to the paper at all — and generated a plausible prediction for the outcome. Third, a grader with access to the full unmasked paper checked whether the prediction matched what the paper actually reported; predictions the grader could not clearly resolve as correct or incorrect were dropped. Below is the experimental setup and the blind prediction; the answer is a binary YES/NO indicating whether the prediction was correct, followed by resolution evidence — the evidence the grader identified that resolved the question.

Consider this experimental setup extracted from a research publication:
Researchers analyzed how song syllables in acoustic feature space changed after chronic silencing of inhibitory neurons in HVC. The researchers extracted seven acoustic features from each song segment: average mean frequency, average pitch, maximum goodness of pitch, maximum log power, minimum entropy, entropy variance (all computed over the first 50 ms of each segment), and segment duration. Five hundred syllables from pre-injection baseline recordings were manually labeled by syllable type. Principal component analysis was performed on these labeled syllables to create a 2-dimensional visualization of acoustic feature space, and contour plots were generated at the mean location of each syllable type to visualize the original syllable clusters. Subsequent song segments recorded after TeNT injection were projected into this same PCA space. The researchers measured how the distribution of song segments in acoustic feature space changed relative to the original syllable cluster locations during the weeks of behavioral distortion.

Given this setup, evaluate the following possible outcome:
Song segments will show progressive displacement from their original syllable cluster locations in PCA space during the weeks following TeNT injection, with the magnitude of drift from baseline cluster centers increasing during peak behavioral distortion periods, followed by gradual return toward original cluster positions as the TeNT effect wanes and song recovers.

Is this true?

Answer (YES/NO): NO